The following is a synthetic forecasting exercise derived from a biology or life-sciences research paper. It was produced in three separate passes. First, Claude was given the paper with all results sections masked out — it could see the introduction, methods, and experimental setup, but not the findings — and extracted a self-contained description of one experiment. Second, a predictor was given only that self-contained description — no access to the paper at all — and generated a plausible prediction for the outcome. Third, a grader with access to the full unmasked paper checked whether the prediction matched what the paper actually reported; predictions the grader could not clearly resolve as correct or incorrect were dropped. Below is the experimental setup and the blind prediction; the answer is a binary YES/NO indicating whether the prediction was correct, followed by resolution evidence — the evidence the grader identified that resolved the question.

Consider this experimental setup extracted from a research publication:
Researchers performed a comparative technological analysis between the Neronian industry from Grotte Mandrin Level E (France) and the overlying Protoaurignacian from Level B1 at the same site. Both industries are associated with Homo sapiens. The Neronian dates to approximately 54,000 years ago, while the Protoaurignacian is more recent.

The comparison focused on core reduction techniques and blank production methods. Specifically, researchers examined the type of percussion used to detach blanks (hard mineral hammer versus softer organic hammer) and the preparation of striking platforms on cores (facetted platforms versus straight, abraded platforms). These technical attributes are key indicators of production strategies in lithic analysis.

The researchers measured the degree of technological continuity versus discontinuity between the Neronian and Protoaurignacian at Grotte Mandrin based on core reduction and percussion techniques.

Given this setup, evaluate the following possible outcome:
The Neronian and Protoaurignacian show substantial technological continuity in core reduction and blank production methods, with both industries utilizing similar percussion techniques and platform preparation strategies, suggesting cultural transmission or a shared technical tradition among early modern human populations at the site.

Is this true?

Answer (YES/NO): NO